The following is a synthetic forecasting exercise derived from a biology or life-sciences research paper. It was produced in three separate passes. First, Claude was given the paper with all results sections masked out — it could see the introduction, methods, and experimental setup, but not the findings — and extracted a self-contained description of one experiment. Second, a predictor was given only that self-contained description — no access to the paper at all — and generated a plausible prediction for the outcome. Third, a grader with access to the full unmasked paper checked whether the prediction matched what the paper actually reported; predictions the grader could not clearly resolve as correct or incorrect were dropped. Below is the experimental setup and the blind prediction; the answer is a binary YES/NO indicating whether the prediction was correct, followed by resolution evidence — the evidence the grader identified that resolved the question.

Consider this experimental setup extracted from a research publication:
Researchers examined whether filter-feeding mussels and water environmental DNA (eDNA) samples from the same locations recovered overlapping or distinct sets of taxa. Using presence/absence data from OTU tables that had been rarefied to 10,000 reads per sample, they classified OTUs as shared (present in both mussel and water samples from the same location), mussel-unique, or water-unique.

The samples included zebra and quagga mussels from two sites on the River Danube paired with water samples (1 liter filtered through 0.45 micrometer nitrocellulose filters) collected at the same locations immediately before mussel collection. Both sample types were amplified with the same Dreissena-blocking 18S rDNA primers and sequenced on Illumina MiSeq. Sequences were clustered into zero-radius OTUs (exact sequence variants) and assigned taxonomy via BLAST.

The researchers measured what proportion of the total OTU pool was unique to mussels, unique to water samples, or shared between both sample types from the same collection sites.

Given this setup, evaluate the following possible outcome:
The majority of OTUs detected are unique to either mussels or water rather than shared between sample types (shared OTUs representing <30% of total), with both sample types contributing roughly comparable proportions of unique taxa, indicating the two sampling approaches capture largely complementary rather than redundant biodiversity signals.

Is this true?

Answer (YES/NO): NO